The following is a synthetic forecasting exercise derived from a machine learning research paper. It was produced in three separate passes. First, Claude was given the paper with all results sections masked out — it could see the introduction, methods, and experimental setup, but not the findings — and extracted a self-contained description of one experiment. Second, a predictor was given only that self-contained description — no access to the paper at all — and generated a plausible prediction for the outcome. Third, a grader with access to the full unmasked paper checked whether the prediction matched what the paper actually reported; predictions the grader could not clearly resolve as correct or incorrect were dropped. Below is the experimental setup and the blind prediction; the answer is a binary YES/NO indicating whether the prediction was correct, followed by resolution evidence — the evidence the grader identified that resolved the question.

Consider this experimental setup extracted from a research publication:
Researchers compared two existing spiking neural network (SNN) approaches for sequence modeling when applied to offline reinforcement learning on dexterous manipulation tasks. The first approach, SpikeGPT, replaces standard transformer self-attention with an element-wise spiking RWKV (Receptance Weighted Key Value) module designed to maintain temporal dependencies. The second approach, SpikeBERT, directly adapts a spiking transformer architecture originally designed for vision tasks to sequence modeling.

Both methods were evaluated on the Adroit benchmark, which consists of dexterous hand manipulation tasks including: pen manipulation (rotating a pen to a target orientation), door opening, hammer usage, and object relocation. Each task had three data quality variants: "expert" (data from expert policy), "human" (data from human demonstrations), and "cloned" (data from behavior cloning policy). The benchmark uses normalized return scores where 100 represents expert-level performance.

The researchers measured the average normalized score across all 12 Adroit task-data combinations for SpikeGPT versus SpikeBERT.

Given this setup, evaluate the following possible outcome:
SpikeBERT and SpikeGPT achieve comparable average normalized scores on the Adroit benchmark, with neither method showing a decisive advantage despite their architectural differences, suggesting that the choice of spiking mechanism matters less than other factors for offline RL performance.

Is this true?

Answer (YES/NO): NO